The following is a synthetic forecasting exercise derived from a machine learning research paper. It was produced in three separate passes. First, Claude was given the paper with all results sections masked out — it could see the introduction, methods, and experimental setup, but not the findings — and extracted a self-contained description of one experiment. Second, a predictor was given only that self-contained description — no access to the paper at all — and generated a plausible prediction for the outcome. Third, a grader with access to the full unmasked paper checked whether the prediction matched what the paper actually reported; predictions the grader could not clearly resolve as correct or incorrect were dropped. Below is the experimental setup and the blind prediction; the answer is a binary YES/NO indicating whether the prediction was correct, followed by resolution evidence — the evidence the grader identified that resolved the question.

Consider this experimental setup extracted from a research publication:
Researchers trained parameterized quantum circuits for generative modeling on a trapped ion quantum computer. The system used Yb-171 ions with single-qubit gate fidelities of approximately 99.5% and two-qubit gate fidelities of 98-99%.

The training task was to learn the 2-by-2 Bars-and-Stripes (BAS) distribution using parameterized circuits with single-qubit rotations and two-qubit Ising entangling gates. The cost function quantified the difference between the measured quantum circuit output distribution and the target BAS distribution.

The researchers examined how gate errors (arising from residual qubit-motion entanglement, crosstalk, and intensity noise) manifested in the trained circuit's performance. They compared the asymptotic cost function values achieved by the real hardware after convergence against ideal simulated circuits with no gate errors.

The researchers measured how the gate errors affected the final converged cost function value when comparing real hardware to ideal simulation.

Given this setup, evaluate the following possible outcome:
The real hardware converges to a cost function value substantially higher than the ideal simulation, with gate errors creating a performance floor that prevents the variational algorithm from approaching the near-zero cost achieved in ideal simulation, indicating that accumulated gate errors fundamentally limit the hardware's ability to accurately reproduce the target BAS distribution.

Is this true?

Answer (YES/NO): NO